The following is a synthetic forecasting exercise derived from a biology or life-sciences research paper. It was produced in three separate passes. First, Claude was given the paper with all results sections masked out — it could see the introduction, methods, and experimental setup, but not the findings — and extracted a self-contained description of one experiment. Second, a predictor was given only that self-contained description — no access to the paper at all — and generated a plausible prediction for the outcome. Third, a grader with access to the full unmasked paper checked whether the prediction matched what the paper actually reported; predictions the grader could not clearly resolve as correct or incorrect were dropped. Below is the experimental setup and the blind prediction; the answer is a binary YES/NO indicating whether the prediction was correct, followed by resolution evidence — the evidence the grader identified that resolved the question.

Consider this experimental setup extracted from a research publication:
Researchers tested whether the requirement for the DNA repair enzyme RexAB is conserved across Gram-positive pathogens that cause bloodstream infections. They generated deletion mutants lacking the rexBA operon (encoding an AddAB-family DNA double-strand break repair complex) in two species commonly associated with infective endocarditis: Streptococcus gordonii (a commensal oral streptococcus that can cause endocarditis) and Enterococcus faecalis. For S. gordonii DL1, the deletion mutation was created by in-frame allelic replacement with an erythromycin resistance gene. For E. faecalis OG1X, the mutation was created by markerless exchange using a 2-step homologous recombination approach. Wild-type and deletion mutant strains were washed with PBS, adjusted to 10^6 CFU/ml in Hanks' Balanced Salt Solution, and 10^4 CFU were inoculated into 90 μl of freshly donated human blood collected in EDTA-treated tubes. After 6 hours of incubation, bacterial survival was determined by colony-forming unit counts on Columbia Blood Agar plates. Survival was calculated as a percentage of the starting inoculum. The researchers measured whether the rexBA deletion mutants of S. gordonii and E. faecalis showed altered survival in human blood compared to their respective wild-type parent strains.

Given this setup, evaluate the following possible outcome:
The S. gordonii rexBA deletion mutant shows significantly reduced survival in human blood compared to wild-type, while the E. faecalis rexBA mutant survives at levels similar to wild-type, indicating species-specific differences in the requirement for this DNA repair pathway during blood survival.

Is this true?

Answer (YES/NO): NO